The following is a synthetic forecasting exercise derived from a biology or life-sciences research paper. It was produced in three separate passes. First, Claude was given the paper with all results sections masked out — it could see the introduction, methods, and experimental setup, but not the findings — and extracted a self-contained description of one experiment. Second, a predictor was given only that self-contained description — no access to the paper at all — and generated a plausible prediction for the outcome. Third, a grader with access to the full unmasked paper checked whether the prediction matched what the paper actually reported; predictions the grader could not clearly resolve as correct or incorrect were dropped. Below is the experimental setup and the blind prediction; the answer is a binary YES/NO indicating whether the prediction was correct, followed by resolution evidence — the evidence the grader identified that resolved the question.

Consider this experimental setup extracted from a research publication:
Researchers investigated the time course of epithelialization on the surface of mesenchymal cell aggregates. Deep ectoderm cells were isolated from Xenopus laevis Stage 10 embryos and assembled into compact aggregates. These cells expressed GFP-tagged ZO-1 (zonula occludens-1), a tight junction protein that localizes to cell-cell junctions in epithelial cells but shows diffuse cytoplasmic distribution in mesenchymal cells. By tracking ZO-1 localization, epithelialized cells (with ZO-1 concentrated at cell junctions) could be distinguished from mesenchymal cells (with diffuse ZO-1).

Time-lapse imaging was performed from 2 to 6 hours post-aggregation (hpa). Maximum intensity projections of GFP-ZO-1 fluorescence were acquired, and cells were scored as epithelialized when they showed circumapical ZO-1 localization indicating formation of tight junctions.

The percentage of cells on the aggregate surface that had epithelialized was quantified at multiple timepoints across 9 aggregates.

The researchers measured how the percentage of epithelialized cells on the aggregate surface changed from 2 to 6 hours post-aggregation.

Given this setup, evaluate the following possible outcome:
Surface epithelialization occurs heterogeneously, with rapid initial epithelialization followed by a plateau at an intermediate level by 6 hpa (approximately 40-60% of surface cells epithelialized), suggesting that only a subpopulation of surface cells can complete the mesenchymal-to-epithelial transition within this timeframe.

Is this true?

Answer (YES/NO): NO